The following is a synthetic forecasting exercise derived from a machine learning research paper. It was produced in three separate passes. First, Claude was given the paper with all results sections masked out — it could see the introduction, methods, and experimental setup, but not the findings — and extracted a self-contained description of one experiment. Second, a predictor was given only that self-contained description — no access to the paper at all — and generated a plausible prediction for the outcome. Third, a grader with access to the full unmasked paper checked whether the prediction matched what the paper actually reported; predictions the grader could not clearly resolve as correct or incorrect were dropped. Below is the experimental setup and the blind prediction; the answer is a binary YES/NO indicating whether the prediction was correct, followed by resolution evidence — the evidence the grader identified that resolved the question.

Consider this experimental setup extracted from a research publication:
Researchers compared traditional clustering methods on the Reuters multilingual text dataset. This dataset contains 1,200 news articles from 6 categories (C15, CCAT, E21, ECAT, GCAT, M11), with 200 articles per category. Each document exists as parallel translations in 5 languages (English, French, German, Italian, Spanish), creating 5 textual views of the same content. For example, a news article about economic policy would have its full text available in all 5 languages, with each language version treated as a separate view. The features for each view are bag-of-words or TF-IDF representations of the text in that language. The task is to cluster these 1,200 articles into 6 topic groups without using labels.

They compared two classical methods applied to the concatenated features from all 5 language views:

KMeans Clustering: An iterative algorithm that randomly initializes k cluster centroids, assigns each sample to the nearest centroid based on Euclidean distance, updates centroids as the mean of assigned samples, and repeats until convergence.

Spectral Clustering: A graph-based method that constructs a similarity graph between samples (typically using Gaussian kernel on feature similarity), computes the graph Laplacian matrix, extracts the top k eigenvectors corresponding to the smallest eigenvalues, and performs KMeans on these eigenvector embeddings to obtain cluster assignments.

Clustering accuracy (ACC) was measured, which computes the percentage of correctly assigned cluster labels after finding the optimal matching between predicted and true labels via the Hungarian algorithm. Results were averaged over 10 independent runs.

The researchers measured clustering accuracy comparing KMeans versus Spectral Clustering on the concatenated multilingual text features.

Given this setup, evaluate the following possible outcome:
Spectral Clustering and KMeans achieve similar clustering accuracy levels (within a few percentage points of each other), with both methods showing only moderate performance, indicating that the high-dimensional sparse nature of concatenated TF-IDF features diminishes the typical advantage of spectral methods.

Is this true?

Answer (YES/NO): NO